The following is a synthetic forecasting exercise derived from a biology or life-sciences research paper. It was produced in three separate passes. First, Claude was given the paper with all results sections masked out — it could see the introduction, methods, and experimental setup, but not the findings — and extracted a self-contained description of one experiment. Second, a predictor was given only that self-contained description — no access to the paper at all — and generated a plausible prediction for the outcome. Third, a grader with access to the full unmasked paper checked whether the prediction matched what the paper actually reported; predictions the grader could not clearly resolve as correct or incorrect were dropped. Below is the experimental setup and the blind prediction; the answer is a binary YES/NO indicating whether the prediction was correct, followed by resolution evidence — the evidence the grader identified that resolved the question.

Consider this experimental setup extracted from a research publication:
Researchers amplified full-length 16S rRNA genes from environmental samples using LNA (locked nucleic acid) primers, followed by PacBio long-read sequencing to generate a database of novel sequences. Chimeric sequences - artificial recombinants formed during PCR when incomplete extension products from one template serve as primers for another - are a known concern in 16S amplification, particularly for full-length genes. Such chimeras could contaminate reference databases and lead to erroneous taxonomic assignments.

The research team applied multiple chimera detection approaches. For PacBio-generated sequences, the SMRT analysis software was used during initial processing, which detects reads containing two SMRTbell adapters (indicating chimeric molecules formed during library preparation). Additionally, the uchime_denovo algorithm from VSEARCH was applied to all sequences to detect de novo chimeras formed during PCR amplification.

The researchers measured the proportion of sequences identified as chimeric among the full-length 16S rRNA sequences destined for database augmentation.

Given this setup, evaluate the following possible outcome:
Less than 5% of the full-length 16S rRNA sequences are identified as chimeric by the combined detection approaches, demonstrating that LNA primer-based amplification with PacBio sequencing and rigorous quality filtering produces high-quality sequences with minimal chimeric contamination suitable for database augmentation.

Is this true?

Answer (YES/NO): YES